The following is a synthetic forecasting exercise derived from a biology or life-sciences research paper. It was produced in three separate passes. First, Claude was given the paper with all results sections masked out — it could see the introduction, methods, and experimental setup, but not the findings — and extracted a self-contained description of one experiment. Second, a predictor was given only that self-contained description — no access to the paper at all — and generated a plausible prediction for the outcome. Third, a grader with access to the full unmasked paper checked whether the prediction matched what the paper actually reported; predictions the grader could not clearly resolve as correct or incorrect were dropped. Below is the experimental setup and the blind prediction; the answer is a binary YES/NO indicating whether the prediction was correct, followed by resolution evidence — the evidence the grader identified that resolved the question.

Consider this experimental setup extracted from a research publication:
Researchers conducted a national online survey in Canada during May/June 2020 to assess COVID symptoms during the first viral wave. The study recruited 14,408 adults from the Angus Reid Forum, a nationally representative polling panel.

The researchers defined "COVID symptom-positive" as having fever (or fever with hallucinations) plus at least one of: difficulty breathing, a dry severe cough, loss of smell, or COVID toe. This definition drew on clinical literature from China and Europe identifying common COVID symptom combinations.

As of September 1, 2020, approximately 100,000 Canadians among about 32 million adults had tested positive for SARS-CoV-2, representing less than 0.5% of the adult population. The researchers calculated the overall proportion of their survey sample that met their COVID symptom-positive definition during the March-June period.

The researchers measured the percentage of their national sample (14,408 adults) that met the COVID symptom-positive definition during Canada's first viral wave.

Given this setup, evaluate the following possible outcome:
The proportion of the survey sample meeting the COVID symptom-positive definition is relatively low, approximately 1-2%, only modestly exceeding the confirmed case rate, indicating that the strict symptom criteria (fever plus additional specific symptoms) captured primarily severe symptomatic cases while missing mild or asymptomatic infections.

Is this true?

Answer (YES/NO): NO